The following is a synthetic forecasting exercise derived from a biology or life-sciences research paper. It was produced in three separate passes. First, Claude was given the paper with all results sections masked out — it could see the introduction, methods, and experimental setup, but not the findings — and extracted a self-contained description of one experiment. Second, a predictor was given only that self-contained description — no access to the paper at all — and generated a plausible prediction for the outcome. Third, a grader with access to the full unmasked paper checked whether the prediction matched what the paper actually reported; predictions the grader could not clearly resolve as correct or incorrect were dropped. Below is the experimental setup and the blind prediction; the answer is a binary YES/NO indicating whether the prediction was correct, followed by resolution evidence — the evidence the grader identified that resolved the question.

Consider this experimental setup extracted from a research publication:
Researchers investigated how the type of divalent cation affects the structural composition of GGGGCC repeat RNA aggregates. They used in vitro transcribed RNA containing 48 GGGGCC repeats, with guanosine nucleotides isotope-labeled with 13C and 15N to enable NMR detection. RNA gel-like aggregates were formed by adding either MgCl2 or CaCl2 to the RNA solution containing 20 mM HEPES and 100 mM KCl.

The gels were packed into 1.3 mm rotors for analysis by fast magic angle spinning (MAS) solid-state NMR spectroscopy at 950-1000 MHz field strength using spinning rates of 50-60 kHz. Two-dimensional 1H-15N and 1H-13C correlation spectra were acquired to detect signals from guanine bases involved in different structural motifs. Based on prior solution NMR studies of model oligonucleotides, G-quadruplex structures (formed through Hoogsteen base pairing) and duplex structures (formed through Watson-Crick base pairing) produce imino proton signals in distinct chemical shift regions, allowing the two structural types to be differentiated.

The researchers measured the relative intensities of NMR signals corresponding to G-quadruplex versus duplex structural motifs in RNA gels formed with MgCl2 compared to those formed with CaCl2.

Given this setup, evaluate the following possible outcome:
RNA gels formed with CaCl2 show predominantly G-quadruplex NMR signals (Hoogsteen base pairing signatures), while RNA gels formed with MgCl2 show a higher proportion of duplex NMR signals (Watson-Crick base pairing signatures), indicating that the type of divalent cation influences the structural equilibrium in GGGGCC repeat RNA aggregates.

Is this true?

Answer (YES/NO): NO